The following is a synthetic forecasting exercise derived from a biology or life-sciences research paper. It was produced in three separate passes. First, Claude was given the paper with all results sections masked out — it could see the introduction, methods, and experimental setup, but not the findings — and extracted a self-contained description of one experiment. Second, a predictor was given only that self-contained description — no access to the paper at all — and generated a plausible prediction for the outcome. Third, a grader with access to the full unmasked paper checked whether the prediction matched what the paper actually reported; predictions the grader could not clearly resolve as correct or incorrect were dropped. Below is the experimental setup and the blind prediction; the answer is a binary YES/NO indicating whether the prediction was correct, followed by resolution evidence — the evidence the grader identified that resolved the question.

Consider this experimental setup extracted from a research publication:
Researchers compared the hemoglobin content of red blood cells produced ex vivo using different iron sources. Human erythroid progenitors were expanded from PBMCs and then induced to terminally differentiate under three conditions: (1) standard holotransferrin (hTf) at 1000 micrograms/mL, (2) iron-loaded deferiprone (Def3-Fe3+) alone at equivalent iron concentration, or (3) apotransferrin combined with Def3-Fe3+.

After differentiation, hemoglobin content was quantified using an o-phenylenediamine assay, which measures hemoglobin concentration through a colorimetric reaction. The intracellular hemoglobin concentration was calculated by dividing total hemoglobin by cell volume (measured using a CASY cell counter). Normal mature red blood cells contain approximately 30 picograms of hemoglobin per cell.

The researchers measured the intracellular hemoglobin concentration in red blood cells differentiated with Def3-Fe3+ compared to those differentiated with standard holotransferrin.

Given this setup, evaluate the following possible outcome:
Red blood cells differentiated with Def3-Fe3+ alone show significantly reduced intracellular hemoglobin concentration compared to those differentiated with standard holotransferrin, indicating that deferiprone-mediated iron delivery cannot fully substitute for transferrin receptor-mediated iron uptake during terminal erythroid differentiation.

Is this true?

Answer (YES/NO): NO